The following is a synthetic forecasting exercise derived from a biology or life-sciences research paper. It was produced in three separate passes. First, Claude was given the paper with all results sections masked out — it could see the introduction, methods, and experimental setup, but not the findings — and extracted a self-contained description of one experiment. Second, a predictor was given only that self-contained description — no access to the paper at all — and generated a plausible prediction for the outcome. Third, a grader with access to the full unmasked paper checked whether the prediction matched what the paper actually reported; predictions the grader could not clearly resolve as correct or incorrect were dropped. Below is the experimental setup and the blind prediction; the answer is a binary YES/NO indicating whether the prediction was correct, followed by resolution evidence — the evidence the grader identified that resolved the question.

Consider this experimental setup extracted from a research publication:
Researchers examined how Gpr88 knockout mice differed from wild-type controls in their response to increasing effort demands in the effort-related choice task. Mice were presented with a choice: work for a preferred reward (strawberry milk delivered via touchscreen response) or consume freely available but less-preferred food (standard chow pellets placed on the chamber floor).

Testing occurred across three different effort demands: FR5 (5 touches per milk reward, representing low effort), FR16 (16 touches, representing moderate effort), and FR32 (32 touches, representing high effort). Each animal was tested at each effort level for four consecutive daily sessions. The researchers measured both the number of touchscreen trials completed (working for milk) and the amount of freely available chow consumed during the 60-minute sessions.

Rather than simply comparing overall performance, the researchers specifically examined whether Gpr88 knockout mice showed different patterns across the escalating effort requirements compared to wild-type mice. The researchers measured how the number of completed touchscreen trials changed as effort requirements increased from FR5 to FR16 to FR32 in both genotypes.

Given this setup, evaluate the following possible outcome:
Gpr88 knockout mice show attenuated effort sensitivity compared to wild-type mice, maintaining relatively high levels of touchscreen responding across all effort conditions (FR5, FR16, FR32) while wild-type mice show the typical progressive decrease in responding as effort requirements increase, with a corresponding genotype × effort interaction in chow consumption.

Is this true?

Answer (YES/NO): NO